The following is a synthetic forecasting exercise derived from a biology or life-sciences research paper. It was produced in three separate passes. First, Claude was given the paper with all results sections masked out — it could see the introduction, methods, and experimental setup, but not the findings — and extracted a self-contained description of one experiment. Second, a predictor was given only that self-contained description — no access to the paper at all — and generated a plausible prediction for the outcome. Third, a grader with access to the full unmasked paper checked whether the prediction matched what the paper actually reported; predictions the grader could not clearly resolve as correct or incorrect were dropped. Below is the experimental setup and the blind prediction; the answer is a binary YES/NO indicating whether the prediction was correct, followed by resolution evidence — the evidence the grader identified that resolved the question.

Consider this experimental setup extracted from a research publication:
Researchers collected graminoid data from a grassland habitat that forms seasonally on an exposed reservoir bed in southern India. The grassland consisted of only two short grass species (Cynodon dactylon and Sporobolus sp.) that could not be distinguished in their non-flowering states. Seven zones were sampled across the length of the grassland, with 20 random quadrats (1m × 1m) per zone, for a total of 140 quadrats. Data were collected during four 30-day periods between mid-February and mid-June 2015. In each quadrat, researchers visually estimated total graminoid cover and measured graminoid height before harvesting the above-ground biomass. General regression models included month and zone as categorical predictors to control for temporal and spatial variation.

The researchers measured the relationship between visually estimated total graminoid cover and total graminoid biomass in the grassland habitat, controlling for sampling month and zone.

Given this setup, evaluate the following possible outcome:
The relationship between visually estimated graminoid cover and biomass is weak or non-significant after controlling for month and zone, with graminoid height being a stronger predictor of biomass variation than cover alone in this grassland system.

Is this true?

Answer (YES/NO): NO